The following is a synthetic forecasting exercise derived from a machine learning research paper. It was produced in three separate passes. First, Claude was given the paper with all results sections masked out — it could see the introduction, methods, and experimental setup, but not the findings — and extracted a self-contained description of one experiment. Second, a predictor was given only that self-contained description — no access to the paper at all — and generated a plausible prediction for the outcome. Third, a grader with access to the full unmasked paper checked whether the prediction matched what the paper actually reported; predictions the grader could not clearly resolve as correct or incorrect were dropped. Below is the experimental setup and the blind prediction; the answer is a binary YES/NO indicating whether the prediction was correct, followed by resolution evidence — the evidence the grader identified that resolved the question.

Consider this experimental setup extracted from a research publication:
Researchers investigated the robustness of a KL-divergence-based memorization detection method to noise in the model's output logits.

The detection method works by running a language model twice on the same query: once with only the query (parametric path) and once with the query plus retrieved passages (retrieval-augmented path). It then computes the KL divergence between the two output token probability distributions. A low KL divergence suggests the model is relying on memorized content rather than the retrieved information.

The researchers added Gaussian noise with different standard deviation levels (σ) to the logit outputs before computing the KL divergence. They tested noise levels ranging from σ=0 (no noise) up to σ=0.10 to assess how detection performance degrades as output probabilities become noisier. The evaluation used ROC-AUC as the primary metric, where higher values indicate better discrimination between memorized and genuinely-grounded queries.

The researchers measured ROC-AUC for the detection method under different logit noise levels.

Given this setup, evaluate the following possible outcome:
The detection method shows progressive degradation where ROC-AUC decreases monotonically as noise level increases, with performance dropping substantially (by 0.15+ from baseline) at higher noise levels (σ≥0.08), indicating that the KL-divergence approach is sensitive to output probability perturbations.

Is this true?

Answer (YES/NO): NO